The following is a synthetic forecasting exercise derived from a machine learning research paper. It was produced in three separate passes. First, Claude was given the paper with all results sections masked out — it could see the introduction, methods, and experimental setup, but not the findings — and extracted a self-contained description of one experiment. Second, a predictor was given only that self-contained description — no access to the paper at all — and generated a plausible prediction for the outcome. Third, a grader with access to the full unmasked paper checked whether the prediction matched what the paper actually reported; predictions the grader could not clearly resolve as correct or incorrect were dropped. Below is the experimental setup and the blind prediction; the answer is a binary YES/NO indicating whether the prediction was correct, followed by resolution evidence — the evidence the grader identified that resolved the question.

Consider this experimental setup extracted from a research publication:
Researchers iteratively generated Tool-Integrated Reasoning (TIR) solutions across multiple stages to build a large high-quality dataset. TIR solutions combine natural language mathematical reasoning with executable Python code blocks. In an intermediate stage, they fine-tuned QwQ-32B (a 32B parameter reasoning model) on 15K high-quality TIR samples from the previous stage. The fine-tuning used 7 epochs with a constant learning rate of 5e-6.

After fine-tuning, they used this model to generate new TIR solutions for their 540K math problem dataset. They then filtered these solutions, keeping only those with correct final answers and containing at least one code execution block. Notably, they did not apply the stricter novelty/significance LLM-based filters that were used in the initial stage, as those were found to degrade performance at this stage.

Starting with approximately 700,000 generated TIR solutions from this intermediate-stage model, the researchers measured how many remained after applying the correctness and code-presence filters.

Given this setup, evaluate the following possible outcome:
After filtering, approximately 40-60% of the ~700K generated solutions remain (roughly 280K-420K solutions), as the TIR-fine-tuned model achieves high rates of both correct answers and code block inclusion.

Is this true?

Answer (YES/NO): NO